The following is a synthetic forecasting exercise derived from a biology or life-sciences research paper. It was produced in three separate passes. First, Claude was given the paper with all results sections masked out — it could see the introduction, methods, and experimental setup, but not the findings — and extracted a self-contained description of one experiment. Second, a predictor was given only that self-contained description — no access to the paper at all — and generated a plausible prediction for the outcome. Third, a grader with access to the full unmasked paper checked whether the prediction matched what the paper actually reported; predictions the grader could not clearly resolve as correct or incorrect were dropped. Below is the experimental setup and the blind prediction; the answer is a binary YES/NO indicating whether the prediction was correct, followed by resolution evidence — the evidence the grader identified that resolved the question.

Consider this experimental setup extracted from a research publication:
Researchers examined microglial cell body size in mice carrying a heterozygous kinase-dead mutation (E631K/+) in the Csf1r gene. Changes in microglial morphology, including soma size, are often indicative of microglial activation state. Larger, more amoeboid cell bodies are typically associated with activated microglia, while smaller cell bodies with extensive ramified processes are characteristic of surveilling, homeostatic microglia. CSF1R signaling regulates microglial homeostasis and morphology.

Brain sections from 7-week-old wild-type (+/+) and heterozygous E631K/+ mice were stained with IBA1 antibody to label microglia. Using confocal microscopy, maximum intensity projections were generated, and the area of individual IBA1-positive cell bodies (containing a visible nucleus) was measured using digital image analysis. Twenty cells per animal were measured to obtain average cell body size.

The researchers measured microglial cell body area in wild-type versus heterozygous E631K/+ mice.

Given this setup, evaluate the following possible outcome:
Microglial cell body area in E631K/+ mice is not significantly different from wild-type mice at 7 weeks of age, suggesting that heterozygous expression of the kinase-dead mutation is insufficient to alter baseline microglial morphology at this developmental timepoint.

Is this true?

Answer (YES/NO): NO